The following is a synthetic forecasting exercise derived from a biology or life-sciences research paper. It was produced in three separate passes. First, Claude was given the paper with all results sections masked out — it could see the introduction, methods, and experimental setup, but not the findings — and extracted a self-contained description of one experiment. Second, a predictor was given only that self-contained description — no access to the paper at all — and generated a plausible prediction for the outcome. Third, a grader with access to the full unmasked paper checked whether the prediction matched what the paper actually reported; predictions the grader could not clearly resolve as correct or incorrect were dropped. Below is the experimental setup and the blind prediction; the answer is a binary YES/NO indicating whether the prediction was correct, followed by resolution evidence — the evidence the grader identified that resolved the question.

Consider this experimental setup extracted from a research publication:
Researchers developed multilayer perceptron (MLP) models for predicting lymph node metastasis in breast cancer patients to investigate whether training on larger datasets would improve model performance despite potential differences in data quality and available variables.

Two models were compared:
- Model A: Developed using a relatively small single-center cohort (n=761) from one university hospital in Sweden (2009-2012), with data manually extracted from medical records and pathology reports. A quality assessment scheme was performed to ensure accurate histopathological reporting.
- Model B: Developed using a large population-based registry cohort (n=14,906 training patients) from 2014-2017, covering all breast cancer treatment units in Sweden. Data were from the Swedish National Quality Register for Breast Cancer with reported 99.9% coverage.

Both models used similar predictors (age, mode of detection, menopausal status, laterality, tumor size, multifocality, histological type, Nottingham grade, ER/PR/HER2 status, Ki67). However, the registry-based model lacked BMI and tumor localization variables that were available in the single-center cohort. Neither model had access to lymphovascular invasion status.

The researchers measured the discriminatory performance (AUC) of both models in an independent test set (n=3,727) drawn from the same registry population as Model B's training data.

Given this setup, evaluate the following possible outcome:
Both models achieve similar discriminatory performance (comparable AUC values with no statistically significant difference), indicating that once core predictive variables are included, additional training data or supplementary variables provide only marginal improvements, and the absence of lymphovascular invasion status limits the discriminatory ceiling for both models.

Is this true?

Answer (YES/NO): YES